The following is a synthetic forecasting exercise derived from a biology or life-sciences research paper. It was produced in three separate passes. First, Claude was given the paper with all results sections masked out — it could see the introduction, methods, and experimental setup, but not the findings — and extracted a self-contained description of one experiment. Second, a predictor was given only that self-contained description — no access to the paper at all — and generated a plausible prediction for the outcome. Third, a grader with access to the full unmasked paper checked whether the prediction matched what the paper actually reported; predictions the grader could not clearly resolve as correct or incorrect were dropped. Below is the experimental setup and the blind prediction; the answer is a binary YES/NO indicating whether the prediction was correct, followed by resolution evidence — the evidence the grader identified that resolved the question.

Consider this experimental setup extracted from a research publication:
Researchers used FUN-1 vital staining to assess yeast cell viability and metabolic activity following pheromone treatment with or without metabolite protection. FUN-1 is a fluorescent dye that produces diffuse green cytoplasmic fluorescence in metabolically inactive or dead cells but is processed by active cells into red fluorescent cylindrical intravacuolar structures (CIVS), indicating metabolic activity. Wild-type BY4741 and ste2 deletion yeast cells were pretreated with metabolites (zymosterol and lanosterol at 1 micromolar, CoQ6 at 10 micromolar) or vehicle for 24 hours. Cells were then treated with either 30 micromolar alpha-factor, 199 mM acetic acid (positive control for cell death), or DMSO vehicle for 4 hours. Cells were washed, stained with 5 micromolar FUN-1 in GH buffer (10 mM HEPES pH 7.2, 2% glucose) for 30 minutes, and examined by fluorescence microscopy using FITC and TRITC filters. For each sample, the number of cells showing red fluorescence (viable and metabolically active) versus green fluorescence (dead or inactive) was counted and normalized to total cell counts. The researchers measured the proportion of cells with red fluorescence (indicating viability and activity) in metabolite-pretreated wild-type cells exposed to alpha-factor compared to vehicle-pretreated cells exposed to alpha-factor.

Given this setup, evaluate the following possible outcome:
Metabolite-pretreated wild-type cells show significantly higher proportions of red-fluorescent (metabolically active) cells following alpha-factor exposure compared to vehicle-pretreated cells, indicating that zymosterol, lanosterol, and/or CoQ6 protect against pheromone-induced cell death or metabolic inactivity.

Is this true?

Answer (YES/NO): YES